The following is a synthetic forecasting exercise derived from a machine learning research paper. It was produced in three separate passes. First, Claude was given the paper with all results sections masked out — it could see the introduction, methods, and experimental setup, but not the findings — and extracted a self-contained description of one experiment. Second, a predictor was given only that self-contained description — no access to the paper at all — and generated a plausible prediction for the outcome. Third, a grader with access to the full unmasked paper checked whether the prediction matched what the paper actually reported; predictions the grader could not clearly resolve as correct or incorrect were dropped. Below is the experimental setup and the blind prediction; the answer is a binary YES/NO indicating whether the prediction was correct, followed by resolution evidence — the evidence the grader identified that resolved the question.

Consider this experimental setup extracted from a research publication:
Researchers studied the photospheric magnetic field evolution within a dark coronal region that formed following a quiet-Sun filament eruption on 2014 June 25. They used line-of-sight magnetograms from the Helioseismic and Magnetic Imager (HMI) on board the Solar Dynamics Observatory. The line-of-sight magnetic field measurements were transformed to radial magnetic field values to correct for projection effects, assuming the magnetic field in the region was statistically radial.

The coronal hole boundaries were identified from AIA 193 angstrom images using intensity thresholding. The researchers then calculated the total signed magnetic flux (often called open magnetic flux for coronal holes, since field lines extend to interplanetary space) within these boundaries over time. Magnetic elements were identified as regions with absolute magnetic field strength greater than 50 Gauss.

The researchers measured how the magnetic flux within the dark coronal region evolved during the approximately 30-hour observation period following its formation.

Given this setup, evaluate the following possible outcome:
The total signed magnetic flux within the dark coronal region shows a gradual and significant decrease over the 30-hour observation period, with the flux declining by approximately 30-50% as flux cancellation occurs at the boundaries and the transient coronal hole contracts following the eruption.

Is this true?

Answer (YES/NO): NO